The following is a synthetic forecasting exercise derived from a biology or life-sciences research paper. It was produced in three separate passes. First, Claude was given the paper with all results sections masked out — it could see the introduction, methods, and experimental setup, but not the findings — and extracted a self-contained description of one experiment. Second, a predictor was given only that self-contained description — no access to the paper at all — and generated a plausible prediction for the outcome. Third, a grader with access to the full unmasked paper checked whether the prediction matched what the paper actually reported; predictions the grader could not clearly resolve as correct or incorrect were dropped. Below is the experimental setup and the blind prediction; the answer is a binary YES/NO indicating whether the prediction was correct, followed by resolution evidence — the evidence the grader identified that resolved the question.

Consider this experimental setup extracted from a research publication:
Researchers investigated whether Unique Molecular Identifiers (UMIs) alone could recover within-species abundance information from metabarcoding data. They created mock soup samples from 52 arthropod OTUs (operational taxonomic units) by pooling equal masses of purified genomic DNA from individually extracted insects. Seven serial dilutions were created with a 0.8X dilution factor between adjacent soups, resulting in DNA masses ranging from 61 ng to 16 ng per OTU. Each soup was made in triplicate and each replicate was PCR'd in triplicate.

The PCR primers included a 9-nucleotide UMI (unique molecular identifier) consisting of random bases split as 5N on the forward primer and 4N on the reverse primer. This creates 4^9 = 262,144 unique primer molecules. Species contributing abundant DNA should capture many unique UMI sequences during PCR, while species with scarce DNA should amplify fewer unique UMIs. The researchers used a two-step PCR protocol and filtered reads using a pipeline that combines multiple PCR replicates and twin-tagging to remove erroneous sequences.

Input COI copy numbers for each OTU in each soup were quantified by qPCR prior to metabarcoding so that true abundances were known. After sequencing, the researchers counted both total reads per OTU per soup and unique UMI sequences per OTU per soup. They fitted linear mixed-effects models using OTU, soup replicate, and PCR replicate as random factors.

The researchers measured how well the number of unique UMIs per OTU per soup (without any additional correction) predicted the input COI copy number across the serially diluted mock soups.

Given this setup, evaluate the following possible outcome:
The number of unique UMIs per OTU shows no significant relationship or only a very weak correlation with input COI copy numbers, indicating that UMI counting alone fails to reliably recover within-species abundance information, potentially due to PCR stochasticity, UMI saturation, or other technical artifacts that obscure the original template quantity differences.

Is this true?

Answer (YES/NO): YES